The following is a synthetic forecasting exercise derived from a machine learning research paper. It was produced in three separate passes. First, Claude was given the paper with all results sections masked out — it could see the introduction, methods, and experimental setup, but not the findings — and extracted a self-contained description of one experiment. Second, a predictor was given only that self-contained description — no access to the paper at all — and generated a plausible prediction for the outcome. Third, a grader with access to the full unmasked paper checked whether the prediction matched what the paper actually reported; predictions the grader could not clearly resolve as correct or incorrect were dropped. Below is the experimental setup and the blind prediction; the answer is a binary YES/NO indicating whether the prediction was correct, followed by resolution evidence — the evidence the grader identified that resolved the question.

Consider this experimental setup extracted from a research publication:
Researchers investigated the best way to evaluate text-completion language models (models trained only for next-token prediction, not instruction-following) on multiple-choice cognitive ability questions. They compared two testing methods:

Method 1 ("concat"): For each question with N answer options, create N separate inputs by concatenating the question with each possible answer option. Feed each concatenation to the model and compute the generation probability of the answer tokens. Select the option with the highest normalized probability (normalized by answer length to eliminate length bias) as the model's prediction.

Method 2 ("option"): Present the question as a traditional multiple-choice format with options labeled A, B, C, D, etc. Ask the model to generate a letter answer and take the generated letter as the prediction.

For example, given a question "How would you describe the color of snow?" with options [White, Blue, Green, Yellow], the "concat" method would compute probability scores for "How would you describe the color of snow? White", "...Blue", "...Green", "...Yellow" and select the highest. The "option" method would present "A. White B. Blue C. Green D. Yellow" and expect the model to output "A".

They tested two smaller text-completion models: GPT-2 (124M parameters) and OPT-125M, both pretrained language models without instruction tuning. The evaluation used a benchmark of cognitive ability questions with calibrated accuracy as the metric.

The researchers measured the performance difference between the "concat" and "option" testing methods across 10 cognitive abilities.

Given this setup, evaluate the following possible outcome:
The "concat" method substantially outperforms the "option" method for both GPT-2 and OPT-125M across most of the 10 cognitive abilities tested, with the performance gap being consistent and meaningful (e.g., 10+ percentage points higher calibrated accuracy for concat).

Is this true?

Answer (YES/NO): YES